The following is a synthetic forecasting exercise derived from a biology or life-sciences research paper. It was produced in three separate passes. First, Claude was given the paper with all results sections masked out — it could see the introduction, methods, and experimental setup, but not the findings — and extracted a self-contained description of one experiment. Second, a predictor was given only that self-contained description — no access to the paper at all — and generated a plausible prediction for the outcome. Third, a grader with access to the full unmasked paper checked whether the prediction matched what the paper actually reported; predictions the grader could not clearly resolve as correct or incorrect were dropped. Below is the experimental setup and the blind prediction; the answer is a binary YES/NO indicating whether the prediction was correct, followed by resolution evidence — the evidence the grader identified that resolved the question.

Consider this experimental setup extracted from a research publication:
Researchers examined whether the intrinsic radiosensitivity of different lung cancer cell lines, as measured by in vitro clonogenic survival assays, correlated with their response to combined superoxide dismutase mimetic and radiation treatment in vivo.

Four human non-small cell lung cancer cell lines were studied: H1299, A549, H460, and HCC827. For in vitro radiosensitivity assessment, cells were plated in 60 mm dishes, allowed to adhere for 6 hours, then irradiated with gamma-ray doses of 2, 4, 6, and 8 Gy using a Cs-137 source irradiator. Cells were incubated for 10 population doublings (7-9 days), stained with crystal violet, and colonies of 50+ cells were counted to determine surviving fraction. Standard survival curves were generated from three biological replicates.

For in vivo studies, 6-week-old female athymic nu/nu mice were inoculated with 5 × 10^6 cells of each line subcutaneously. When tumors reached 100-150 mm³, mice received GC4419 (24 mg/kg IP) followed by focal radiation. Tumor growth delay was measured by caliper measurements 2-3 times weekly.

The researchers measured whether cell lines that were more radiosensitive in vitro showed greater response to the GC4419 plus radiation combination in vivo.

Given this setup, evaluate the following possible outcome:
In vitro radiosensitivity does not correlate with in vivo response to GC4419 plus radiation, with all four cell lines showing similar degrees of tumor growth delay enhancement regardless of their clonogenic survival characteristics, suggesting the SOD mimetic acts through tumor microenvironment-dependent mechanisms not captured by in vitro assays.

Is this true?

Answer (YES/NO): NO